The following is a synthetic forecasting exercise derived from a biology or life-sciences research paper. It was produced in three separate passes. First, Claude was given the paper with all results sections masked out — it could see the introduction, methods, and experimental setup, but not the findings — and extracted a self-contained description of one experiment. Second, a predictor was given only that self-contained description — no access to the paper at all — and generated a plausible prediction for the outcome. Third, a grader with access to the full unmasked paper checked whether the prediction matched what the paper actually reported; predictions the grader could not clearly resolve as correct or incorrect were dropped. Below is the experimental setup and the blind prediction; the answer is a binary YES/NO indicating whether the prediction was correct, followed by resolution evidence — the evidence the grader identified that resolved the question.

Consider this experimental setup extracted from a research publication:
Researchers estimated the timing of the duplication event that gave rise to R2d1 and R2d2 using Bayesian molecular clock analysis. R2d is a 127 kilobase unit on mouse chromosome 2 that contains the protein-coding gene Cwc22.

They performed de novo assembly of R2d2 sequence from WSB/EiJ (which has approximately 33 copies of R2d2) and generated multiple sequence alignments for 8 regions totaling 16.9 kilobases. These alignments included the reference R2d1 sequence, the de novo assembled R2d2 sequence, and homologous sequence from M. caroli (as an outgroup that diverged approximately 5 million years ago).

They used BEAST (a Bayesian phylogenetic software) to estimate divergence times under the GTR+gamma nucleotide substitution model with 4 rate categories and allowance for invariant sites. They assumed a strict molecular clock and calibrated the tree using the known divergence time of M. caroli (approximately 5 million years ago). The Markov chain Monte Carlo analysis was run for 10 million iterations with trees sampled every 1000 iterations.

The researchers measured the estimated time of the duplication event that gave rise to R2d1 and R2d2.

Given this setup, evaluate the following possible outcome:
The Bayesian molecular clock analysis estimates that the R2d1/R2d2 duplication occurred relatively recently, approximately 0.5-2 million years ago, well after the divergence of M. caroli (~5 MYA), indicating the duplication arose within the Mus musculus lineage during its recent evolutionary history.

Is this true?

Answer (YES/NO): YES